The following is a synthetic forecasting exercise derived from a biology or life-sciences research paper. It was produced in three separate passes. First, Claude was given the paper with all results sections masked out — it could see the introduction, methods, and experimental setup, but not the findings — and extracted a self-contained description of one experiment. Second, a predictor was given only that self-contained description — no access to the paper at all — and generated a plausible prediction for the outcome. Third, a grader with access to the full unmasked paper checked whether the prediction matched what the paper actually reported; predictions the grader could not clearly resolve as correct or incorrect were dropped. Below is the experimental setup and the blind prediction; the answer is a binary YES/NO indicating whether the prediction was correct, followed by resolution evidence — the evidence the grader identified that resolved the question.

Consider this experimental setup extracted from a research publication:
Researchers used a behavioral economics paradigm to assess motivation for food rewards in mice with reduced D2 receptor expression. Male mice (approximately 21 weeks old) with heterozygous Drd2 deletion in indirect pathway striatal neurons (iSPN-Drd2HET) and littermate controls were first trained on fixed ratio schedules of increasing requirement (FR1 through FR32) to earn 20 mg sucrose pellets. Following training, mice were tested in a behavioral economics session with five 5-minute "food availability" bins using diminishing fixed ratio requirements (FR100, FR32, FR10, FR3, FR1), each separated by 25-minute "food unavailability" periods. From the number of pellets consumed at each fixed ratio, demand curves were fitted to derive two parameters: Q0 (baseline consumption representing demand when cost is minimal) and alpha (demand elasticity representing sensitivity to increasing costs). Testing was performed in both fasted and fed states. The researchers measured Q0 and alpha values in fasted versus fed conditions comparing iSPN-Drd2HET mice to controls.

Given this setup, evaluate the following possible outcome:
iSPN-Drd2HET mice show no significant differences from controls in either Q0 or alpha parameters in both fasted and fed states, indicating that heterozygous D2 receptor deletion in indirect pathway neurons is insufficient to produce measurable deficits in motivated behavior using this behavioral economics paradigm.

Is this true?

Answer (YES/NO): NO